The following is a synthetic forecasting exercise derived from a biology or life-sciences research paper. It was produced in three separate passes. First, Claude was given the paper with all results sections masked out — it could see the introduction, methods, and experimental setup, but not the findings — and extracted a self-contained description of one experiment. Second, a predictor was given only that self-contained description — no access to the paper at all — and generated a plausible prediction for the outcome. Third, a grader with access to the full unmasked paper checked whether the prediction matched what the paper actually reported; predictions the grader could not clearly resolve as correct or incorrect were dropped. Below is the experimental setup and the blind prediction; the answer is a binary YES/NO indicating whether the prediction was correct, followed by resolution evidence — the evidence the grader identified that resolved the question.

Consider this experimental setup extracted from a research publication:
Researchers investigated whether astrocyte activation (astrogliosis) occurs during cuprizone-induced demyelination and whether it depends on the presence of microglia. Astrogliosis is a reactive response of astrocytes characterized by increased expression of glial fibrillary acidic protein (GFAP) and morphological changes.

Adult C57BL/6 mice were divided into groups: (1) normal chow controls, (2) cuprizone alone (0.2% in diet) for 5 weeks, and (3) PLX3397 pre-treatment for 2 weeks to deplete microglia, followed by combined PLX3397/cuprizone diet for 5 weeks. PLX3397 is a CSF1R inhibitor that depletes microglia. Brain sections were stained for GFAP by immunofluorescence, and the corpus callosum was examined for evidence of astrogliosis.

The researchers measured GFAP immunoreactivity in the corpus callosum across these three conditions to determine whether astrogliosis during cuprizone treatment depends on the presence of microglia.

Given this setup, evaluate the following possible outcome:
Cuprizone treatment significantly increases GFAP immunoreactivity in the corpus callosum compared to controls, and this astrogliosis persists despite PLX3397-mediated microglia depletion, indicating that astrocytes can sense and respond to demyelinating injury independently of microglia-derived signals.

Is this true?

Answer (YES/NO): NO